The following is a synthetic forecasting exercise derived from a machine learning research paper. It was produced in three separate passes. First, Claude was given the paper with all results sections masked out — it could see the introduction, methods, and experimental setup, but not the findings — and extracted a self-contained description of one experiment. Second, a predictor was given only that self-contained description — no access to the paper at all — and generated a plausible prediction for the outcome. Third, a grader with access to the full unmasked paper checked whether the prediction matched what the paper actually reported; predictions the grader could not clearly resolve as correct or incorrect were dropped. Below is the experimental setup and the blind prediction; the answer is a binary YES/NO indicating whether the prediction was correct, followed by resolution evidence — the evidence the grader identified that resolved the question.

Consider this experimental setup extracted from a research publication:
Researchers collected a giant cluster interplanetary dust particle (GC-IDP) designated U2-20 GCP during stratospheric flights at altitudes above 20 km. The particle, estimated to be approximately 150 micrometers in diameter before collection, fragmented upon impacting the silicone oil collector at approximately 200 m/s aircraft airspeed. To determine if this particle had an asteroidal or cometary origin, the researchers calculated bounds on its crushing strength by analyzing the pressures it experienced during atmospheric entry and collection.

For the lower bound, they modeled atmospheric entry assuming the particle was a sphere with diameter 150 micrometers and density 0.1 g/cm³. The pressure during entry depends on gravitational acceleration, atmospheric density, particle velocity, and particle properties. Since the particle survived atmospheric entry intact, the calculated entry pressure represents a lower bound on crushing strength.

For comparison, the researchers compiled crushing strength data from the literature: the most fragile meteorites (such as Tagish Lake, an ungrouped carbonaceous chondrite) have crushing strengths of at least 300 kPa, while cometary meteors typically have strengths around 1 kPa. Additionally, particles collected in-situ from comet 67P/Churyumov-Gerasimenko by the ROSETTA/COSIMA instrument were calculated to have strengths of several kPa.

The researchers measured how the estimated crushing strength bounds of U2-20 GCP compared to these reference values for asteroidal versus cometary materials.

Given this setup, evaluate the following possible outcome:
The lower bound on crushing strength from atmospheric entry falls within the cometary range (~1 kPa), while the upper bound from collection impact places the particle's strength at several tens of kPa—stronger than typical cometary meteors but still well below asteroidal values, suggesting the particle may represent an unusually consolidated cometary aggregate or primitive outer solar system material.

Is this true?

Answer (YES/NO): NO